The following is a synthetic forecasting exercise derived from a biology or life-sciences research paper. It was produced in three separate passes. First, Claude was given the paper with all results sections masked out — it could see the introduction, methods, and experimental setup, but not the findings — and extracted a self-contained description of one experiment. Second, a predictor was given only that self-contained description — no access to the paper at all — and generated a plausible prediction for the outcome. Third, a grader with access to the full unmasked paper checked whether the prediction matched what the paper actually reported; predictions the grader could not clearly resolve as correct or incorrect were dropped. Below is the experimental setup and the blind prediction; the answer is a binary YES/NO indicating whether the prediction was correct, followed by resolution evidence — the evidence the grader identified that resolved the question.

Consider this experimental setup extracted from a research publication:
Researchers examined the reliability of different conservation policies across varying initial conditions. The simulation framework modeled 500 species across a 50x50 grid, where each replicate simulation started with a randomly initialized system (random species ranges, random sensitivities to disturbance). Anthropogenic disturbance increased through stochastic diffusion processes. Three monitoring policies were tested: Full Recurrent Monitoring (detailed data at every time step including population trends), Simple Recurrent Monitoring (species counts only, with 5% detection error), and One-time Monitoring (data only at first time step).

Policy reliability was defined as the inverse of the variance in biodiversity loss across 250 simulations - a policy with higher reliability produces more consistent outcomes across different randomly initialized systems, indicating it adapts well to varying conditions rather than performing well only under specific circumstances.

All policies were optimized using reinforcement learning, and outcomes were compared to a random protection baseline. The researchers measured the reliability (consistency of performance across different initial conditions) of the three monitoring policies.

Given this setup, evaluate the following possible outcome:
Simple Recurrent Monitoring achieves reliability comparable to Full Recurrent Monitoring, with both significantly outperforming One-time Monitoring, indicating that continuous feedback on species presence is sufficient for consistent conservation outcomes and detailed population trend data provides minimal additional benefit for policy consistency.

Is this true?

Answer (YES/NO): NO